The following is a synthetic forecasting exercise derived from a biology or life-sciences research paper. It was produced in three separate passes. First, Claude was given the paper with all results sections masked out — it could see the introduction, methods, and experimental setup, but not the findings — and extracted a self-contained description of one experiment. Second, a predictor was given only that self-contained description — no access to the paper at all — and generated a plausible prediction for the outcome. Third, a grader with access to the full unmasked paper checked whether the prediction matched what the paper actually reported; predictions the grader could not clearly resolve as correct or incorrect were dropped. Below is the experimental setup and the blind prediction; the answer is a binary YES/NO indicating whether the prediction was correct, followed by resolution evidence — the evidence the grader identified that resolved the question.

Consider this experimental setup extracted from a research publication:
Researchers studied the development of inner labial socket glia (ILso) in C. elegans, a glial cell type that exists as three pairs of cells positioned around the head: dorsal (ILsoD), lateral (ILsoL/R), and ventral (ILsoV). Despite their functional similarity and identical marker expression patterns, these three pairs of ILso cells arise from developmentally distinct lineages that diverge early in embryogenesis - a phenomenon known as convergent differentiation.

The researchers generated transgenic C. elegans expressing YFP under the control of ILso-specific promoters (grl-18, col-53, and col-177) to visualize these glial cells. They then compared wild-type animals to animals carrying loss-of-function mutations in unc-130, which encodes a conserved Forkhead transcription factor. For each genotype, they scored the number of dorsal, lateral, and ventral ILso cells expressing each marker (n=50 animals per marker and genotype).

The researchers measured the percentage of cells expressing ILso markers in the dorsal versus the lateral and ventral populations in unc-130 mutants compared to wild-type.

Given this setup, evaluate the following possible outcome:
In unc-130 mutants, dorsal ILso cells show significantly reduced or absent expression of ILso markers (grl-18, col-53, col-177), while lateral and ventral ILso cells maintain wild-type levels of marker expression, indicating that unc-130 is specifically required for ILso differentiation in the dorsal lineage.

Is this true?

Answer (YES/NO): YES